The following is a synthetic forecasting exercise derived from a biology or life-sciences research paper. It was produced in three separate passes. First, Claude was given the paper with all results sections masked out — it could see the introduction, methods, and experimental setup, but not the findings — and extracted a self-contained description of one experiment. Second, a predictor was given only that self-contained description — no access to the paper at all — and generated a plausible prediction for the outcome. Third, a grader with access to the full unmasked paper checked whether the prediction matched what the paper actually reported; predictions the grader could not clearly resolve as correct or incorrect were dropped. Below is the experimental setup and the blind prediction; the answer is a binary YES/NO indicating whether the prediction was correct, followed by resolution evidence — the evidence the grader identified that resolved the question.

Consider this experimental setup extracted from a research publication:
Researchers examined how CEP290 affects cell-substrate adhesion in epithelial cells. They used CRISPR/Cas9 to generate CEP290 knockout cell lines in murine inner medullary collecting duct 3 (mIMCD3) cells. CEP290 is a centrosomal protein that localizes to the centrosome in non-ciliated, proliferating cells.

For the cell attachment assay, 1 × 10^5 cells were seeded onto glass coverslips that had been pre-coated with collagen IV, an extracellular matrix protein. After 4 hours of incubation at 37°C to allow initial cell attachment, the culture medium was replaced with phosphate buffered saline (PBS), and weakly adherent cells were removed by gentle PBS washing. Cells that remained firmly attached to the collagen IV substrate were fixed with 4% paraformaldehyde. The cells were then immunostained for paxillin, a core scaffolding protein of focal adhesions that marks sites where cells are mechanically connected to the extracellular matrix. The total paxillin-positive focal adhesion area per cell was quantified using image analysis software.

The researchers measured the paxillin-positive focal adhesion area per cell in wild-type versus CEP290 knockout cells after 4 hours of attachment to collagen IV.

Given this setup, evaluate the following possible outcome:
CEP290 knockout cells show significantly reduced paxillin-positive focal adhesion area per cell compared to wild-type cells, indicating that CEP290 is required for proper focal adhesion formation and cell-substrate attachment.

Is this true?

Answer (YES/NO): YES